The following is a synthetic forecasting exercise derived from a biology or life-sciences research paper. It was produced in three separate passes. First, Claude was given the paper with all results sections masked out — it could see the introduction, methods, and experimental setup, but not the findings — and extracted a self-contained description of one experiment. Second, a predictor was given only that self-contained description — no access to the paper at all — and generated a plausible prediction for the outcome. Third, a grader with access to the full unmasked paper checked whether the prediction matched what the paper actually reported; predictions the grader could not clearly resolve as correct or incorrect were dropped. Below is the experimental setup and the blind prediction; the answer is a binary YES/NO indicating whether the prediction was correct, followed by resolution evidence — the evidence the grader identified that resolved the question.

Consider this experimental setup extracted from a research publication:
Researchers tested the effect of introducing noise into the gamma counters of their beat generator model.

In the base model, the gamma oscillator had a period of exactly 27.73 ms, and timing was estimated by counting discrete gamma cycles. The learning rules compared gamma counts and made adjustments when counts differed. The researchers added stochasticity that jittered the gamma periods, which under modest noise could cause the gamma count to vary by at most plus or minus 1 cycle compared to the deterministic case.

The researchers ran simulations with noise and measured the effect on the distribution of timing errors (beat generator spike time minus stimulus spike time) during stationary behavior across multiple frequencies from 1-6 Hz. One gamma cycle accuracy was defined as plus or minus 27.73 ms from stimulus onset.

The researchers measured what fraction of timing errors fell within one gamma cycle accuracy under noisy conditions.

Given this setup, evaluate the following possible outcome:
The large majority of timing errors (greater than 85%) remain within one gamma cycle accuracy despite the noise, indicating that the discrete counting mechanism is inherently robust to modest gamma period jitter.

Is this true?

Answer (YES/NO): NO